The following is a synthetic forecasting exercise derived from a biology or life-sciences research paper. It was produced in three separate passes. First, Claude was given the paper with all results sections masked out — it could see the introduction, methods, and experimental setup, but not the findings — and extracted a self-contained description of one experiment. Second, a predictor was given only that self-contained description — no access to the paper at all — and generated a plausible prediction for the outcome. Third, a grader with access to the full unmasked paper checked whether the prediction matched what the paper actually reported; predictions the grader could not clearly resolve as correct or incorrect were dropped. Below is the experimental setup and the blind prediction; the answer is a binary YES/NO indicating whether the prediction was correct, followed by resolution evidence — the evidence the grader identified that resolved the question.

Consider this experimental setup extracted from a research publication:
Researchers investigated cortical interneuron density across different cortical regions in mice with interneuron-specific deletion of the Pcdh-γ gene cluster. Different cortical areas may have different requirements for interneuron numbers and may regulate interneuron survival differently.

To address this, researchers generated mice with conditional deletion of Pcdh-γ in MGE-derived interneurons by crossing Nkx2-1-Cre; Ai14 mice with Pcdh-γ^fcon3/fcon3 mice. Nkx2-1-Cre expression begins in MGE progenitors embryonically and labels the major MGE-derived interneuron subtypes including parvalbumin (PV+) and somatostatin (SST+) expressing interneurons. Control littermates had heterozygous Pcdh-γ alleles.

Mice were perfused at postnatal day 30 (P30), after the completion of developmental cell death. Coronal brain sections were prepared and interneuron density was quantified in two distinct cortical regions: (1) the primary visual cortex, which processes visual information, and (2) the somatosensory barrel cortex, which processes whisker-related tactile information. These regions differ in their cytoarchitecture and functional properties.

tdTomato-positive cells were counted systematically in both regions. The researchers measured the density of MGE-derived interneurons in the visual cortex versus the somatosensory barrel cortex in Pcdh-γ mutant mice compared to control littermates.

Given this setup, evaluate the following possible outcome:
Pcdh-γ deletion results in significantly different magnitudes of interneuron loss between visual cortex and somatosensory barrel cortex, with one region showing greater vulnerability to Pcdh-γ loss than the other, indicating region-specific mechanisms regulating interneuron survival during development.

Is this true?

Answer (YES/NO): NO